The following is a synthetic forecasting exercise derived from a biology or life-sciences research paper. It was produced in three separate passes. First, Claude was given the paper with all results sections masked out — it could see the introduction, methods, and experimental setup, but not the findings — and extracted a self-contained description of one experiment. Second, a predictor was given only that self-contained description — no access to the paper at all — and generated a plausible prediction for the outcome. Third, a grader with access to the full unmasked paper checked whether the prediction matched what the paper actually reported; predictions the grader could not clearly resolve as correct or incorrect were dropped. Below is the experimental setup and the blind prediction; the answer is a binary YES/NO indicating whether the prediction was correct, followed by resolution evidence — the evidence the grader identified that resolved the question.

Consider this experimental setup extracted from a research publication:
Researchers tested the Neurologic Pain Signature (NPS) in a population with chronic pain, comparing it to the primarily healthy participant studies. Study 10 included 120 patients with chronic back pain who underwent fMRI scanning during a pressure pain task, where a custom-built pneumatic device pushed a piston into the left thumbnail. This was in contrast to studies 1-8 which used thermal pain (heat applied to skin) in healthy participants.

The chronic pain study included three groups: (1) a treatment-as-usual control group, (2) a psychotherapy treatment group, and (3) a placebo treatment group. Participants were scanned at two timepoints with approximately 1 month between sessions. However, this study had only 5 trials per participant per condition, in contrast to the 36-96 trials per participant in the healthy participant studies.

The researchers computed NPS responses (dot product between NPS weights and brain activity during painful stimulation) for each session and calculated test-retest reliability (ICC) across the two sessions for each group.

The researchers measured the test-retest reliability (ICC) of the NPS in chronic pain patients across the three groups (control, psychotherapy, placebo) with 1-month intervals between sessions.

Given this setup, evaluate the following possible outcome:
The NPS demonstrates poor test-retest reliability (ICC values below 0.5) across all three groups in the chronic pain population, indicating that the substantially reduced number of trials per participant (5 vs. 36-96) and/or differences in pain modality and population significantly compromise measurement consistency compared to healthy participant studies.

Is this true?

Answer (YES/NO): NO